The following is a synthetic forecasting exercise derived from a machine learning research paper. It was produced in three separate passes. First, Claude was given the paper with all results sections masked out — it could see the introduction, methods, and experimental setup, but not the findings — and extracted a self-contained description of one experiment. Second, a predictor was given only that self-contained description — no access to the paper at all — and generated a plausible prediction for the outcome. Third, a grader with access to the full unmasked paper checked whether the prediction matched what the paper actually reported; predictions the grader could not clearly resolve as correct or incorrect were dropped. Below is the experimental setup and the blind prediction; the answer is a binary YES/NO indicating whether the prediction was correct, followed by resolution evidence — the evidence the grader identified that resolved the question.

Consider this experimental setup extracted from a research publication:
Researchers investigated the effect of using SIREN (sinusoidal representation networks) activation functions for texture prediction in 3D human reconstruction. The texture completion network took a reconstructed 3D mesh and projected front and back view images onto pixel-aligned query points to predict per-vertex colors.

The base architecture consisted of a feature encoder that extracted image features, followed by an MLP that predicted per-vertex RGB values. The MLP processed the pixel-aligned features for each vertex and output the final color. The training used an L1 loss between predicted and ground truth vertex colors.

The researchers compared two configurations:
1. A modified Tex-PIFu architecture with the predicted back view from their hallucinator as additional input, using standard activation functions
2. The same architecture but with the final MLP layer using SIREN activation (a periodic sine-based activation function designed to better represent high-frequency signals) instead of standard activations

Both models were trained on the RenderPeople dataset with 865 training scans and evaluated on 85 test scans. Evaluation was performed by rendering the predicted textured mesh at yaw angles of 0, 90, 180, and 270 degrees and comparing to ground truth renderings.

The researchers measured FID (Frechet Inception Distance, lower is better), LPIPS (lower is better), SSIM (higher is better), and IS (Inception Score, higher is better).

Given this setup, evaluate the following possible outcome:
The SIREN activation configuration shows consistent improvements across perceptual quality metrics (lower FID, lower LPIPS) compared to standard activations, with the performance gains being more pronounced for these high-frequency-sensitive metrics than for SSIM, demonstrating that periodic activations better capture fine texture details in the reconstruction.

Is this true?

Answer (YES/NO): YES